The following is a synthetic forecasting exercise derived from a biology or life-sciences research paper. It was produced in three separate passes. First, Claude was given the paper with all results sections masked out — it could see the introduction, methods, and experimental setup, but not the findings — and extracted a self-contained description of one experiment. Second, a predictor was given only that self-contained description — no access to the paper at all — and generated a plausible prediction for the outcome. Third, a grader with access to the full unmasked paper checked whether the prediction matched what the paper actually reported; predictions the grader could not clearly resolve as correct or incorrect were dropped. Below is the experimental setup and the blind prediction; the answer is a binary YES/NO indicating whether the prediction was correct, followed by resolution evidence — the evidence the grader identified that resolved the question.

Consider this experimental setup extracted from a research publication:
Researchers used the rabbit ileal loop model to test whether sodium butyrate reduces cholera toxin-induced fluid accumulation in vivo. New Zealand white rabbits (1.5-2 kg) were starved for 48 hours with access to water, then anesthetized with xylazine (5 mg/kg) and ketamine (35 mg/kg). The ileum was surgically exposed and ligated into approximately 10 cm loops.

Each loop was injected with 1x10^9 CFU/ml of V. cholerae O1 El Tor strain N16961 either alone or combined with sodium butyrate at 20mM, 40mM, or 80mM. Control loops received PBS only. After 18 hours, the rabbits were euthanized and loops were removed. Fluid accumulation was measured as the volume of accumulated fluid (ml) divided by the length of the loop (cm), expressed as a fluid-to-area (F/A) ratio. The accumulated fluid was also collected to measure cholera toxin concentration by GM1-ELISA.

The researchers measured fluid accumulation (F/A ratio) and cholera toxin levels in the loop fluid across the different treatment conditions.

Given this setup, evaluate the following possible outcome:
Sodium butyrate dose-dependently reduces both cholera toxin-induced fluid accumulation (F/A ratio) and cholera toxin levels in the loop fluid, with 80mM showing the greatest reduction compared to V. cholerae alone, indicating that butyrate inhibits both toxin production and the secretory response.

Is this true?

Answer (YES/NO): NO